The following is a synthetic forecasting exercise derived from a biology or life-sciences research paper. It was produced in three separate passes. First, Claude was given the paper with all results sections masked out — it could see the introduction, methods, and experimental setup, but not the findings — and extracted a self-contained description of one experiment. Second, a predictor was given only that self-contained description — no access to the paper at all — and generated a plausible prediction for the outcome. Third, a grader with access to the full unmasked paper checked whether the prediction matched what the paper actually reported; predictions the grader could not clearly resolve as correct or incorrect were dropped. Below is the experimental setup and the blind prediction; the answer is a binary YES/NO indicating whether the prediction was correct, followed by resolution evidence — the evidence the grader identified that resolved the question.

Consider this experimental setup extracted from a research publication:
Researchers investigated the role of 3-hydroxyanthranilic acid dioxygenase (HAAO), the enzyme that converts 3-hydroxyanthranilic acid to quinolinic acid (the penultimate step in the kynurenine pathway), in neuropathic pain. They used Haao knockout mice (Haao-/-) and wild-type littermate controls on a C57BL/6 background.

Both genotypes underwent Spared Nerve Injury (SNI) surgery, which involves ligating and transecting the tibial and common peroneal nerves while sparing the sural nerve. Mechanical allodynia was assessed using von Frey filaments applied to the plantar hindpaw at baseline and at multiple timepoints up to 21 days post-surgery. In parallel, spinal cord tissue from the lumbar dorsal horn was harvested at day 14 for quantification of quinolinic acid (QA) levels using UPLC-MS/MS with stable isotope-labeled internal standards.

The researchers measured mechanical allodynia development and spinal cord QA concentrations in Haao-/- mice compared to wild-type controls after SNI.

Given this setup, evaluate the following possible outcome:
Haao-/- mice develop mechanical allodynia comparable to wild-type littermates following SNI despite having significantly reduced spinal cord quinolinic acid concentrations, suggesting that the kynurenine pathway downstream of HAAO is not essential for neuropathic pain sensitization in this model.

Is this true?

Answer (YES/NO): NO